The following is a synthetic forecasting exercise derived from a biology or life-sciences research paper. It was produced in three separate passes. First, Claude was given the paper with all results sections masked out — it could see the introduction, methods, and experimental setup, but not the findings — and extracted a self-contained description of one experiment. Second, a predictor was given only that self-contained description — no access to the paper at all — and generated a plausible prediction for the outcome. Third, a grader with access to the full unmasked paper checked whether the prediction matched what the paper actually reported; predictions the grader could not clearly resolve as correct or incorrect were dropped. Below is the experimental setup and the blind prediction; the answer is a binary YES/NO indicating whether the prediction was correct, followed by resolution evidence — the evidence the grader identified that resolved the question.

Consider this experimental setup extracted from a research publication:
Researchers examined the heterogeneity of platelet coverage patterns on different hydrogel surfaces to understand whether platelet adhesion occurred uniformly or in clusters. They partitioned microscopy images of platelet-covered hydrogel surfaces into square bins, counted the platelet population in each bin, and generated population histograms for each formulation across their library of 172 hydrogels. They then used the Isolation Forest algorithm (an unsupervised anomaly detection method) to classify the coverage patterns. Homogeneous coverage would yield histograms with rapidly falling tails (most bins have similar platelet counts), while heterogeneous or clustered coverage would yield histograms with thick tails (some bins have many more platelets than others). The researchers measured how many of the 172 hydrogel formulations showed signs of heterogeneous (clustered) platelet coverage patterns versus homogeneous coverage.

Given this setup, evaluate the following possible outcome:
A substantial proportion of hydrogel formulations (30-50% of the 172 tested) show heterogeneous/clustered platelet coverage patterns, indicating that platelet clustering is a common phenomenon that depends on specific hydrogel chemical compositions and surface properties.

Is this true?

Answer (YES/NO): NO